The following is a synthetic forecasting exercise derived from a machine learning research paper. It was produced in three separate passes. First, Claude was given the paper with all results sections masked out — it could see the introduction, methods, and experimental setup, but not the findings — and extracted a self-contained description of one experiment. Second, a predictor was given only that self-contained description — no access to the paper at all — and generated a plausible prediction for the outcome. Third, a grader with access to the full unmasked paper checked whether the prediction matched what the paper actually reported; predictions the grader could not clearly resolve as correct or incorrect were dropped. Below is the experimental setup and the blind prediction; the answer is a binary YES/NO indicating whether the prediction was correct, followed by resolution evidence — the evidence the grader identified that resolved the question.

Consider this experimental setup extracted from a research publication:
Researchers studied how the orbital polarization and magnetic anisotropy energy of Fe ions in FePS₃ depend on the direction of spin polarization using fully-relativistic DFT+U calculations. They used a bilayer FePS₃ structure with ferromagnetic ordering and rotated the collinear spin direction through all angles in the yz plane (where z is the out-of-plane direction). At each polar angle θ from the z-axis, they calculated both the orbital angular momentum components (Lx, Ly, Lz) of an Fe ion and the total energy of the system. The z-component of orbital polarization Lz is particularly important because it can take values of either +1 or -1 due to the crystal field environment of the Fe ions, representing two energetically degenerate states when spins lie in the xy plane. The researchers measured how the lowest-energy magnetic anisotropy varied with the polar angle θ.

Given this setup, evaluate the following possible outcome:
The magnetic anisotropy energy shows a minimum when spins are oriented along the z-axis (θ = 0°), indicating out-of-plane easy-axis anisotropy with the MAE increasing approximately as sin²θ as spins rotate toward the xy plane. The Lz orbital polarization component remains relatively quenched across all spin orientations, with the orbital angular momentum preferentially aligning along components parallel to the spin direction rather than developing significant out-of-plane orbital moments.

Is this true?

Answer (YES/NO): NO